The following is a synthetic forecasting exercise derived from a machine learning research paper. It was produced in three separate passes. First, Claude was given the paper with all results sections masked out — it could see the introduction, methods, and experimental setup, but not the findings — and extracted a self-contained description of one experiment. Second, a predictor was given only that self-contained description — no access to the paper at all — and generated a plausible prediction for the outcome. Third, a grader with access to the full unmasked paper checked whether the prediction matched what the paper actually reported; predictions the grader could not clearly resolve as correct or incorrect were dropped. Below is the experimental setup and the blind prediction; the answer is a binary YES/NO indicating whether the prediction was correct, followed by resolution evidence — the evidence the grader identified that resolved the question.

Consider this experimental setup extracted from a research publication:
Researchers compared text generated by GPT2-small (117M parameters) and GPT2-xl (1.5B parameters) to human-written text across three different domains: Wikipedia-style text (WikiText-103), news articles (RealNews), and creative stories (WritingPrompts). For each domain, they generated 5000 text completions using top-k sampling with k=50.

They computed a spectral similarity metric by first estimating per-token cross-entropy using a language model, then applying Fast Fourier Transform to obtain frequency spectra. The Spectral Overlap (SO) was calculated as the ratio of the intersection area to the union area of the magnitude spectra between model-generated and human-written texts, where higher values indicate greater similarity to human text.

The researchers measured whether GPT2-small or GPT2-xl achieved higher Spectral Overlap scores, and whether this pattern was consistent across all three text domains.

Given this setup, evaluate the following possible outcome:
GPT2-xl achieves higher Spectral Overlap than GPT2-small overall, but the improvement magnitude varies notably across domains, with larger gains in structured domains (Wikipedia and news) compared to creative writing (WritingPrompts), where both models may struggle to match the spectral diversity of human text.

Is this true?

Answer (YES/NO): NO